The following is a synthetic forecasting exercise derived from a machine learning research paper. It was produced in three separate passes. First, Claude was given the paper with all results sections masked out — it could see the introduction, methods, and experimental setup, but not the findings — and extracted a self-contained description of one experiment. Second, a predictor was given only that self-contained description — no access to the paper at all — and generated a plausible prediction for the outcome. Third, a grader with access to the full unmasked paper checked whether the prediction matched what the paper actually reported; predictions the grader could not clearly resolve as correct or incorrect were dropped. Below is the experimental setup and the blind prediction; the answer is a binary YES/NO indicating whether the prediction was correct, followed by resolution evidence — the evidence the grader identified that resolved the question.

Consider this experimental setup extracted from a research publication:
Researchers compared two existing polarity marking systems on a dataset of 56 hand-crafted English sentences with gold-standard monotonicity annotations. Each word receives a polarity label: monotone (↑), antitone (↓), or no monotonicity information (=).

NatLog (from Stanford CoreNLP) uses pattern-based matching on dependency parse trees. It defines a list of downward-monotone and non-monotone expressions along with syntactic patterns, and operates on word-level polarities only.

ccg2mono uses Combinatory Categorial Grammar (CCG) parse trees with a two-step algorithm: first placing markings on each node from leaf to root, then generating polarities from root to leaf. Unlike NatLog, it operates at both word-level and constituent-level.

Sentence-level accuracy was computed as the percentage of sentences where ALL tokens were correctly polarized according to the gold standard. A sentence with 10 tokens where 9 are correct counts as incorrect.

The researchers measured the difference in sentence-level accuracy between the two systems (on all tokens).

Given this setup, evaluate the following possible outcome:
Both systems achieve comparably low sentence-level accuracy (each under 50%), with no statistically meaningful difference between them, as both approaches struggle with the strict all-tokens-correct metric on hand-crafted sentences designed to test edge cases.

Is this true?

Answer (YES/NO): NO